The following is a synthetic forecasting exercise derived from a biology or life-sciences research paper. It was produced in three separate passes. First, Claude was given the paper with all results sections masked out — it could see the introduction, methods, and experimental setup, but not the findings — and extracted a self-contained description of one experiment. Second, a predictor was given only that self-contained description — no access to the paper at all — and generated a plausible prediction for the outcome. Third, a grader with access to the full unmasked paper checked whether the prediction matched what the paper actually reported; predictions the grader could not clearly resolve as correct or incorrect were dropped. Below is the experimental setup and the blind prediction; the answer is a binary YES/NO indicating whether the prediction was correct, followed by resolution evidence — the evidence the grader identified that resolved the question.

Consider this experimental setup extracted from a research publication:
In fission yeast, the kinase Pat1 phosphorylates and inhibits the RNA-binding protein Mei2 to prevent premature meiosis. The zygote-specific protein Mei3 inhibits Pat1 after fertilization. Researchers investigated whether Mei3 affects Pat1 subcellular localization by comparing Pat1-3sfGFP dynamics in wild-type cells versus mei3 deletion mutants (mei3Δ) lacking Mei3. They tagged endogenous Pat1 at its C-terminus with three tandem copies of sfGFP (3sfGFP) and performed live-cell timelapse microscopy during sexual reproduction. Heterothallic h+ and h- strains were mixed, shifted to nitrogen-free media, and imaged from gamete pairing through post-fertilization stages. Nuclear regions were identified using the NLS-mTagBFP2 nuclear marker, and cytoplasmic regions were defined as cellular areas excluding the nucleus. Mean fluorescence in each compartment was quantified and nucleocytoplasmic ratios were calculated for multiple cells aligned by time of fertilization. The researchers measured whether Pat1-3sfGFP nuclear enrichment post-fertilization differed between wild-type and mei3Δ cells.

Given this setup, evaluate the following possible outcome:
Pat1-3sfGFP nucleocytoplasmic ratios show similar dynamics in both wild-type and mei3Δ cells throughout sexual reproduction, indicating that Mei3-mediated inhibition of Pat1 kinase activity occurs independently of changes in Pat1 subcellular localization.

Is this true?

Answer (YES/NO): NO